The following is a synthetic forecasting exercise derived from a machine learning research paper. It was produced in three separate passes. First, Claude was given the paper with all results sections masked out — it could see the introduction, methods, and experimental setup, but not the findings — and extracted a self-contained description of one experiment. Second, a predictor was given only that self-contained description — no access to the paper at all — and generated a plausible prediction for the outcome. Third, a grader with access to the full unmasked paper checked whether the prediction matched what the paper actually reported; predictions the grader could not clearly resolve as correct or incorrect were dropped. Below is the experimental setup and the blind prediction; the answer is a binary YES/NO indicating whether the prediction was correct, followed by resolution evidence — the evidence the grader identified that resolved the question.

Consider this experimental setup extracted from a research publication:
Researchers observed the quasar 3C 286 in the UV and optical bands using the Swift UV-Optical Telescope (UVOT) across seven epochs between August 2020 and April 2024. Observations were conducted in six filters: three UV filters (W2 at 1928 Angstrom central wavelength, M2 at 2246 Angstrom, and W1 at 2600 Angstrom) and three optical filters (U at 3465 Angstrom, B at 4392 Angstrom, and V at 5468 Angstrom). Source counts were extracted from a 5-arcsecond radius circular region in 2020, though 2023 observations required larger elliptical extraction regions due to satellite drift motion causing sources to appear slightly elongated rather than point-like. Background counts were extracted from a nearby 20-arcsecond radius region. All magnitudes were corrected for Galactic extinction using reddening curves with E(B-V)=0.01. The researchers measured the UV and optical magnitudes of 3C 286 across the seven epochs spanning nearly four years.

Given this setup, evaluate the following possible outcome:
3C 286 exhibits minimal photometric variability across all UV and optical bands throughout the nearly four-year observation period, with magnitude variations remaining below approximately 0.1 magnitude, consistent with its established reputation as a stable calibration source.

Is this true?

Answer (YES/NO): NO